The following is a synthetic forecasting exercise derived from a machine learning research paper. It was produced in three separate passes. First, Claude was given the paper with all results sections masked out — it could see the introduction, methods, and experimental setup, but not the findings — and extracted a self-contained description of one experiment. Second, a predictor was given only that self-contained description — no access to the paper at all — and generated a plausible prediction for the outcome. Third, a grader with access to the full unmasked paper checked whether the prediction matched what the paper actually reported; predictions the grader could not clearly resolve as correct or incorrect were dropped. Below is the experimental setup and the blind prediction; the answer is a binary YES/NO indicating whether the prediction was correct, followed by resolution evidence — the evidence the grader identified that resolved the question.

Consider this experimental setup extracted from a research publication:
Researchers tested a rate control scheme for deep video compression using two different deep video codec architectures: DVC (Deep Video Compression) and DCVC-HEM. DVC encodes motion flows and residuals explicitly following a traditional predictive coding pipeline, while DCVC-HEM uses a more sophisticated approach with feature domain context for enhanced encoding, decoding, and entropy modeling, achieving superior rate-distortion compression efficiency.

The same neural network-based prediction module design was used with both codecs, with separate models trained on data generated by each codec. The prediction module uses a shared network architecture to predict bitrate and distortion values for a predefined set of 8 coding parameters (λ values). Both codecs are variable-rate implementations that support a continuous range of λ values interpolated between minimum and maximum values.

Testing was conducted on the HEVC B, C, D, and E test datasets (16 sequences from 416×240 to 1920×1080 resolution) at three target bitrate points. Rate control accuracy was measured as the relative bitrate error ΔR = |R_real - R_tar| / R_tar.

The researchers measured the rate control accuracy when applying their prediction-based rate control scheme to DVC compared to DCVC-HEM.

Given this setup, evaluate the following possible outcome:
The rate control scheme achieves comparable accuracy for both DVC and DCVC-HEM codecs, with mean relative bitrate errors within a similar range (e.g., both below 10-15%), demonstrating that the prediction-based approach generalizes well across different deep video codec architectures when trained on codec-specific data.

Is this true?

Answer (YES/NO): YES